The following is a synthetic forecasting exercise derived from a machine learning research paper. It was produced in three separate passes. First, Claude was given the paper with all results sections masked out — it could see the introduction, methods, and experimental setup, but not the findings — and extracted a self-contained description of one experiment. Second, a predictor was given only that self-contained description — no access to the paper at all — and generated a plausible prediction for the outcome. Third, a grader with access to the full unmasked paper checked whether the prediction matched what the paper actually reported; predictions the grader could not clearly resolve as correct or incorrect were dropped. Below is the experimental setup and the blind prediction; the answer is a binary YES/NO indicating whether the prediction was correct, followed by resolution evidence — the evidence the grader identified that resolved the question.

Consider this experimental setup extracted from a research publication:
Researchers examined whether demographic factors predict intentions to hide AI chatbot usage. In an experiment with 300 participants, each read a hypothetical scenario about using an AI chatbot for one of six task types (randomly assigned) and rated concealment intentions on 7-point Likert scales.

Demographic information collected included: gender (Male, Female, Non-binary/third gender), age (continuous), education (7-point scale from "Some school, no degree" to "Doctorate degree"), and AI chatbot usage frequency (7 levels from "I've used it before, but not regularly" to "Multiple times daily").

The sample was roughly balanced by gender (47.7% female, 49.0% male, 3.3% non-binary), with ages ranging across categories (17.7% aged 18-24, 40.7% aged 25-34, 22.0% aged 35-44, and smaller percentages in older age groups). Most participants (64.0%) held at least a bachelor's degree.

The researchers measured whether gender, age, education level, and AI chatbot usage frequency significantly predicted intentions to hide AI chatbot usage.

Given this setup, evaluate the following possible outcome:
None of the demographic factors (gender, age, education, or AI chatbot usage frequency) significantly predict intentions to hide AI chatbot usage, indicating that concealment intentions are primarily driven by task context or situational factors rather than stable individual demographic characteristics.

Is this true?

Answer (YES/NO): YES